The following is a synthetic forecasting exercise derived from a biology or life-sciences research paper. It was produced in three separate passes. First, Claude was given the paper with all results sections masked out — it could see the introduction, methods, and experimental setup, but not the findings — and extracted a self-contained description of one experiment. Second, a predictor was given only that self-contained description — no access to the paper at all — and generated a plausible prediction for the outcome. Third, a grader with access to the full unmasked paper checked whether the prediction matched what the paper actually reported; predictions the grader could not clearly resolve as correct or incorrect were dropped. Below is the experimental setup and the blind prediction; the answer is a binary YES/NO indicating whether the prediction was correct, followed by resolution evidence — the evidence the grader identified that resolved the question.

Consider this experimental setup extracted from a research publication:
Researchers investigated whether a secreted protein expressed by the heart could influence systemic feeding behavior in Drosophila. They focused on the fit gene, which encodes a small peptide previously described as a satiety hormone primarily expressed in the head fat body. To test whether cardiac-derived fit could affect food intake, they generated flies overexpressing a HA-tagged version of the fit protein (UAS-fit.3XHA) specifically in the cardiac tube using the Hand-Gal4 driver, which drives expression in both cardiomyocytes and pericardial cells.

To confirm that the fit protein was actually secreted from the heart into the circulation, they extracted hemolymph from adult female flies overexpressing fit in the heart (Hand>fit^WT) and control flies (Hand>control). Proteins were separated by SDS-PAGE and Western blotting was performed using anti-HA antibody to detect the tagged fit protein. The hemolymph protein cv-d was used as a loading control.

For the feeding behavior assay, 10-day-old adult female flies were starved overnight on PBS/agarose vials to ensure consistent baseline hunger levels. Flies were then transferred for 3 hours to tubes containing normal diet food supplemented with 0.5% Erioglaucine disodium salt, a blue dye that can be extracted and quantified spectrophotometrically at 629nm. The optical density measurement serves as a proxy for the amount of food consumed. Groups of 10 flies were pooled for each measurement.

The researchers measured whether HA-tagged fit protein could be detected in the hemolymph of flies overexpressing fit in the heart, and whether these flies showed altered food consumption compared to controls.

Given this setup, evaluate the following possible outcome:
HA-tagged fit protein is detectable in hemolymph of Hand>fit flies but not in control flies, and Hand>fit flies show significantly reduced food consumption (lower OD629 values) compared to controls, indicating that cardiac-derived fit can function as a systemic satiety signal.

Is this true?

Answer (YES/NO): NO